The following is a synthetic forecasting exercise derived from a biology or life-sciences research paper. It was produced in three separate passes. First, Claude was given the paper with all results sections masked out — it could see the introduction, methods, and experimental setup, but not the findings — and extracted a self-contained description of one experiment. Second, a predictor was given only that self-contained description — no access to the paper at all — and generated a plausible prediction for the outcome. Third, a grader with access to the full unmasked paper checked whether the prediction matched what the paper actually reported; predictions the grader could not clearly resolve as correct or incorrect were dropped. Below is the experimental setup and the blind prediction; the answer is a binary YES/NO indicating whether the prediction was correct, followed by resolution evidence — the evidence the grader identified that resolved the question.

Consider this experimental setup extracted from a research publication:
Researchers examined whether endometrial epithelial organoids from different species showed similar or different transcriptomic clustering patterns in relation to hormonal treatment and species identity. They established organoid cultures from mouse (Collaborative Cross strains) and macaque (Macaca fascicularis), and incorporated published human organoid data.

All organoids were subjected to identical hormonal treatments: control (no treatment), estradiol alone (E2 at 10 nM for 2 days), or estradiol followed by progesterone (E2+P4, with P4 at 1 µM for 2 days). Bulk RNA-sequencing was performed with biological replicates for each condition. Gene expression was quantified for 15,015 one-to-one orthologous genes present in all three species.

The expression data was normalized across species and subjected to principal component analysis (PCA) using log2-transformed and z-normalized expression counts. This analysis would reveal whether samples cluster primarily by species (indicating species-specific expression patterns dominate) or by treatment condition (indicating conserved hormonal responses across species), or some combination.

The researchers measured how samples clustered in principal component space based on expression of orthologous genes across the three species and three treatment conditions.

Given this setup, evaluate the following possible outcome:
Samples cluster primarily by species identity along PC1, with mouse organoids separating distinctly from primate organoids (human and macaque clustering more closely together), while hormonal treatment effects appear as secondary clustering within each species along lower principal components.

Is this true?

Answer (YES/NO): NO